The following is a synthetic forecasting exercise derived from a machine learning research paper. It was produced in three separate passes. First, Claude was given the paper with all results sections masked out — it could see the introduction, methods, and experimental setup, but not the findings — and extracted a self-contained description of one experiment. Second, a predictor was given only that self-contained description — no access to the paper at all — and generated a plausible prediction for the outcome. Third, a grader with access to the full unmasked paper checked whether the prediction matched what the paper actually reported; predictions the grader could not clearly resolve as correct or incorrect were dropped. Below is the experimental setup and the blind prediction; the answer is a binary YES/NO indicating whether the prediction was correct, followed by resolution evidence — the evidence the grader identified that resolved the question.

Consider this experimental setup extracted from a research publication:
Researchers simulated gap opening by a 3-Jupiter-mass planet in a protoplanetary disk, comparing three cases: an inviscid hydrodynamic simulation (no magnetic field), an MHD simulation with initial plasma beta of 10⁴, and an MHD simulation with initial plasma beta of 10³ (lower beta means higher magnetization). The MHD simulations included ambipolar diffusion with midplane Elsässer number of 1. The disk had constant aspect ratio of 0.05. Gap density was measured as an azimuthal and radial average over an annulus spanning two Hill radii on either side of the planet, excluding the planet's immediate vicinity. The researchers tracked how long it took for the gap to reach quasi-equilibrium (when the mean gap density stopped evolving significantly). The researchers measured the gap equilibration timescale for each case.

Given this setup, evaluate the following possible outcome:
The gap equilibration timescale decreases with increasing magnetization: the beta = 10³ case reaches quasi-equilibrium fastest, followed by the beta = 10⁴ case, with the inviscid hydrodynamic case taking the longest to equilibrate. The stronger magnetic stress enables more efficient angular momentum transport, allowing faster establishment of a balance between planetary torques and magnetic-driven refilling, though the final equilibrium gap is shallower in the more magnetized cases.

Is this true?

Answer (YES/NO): YES